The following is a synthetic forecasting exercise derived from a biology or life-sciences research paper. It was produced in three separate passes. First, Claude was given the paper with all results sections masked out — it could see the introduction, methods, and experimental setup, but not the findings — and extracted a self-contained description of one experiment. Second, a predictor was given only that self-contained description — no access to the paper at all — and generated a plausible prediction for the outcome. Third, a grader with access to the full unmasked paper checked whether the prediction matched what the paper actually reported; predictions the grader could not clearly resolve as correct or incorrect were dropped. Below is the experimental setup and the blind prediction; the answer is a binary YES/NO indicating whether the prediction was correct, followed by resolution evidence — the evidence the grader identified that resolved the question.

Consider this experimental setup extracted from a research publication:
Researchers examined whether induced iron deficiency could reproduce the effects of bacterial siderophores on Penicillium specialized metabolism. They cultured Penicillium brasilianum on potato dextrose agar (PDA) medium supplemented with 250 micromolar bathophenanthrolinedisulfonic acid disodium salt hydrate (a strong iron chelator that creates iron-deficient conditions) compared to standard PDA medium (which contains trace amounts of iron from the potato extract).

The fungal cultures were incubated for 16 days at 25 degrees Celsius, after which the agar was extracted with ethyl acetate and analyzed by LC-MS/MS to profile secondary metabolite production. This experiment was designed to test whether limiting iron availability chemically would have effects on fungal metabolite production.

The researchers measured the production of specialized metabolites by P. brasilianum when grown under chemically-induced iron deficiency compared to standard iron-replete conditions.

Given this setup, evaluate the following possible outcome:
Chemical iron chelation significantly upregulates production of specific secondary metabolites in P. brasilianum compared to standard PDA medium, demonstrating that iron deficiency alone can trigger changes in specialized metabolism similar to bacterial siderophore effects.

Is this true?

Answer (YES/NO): NO